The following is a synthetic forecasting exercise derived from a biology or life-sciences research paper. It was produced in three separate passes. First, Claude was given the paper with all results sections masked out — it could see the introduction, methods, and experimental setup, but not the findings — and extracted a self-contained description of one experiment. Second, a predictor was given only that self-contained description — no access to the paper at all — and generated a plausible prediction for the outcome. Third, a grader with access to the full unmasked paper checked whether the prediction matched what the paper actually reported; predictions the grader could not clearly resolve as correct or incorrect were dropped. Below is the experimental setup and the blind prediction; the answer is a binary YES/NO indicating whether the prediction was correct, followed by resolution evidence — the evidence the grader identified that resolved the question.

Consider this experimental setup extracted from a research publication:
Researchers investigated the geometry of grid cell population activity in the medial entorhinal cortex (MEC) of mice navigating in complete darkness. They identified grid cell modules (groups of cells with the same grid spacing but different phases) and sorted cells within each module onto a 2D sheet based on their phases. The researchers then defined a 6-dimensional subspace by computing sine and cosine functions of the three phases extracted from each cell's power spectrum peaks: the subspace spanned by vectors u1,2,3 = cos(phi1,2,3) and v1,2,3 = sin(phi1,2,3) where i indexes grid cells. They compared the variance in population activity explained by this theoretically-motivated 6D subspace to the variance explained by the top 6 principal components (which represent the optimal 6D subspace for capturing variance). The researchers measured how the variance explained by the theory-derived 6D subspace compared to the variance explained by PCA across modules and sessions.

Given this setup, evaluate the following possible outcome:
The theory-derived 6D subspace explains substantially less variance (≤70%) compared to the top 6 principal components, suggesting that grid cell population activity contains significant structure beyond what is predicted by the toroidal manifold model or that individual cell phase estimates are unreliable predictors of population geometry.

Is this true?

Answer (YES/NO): NO